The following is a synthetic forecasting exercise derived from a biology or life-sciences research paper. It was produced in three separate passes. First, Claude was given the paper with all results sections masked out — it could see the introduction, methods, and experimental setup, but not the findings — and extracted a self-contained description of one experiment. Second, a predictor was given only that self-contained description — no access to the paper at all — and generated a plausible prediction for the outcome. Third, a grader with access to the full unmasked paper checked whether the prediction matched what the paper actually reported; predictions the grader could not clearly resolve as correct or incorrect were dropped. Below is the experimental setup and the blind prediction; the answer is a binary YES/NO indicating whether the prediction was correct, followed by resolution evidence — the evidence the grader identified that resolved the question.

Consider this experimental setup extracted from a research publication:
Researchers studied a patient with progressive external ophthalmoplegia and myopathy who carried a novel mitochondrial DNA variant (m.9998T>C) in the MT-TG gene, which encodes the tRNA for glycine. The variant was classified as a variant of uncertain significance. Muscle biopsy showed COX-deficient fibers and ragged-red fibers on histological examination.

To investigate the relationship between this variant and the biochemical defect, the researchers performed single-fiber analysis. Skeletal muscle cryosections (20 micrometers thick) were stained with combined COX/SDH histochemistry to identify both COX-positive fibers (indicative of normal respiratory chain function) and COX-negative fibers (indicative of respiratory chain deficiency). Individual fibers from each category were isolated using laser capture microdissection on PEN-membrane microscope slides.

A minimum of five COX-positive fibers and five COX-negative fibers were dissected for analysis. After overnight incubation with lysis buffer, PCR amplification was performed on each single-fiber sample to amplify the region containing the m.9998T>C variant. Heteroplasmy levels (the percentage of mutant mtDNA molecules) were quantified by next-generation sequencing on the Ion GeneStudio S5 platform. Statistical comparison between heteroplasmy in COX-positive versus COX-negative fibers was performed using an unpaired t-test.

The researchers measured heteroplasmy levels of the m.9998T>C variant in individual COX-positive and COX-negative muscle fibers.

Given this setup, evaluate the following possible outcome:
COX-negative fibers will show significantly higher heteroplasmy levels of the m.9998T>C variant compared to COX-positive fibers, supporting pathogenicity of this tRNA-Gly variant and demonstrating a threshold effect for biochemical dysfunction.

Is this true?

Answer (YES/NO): YES